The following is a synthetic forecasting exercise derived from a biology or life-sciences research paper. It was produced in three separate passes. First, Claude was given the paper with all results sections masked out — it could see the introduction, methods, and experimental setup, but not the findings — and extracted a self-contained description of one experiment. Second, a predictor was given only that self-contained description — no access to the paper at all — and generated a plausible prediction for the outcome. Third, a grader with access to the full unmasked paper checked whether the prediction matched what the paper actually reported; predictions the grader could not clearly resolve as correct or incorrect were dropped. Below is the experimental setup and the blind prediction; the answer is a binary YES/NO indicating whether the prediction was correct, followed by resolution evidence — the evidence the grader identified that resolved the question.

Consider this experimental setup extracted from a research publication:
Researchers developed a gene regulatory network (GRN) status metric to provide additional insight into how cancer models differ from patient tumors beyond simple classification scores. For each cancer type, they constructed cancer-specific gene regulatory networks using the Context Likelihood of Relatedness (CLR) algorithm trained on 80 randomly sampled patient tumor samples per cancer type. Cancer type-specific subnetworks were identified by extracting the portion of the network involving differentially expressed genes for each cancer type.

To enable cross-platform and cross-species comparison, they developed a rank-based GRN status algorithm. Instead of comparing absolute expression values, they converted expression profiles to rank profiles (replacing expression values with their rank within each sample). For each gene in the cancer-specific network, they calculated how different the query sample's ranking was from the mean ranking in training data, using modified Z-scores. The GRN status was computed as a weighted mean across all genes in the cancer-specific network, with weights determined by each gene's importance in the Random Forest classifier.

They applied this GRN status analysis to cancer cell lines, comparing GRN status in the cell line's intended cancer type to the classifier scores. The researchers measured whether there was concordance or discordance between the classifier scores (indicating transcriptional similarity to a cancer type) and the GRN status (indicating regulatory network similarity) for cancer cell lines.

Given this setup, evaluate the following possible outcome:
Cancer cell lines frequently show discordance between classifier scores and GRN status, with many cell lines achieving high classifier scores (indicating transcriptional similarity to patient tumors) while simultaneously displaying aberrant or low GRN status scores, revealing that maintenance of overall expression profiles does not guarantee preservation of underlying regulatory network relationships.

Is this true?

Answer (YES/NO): NO